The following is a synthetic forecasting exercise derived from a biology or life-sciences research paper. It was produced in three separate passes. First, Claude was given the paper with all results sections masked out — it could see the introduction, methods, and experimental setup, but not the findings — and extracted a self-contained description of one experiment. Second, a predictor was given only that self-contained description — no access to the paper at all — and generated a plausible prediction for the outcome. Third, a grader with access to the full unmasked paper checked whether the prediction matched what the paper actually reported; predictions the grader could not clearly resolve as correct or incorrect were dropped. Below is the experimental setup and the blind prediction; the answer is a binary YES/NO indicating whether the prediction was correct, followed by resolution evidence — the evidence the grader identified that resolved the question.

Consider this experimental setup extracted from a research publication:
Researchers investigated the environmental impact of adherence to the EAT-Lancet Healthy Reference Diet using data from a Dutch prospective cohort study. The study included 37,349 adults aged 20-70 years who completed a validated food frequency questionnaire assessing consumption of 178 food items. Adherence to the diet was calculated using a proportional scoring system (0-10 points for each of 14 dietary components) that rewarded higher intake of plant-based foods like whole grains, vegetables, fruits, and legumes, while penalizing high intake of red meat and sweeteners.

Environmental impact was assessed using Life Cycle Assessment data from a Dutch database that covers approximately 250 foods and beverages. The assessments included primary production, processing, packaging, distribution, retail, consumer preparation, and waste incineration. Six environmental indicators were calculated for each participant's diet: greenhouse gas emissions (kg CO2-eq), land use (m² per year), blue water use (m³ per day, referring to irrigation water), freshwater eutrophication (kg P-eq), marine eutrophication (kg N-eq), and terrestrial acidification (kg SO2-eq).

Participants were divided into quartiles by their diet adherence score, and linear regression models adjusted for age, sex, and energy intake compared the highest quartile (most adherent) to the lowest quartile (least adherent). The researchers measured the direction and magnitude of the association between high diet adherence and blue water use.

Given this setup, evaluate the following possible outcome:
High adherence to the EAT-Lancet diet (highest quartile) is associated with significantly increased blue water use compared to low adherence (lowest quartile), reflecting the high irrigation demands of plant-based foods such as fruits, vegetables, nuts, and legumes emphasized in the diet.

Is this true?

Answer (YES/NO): YES